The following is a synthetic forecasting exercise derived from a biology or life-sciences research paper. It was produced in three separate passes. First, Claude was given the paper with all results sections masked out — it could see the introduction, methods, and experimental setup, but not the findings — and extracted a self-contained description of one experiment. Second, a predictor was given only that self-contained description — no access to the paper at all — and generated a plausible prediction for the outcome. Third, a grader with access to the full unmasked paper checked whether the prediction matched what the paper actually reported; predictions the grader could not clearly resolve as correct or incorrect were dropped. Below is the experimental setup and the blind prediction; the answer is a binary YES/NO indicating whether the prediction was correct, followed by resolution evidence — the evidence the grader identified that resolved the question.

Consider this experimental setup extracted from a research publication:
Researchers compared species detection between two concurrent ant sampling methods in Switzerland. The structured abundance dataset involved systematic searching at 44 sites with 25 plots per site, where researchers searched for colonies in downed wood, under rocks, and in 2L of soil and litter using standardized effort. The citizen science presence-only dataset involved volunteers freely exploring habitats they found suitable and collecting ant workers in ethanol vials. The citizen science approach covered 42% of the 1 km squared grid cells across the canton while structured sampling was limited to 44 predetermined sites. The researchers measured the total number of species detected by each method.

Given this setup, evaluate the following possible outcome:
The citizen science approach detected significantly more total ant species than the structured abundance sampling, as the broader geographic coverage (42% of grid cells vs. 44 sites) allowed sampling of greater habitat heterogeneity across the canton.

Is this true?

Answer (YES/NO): YES